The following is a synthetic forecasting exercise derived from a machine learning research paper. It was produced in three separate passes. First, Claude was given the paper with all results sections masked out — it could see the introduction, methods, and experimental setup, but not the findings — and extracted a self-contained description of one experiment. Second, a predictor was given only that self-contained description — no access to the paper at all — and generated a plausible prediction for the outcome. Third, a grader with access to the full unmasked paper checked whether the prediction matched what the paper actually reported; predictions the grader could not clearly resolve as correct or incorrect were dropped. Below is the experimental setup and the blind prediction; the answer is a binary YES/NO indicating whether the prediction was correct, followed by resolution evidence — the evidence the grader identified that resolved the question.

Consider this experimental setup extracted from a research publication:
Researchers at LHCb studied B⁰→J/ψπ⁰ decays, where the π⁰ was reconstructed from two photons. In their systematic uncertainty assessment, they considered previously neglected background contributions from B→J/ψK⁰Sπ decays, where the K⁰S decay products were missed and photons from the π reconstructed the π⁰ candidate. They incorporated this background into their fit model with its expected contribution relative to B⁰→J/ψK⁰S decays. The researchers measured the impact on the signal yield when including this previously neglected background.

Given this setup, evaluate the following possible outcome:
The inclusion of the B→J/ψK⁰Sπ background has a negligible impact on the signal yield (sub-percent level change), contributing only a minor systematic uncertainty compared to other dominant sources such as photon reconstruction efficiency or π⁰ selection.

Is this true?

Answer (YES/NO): YES